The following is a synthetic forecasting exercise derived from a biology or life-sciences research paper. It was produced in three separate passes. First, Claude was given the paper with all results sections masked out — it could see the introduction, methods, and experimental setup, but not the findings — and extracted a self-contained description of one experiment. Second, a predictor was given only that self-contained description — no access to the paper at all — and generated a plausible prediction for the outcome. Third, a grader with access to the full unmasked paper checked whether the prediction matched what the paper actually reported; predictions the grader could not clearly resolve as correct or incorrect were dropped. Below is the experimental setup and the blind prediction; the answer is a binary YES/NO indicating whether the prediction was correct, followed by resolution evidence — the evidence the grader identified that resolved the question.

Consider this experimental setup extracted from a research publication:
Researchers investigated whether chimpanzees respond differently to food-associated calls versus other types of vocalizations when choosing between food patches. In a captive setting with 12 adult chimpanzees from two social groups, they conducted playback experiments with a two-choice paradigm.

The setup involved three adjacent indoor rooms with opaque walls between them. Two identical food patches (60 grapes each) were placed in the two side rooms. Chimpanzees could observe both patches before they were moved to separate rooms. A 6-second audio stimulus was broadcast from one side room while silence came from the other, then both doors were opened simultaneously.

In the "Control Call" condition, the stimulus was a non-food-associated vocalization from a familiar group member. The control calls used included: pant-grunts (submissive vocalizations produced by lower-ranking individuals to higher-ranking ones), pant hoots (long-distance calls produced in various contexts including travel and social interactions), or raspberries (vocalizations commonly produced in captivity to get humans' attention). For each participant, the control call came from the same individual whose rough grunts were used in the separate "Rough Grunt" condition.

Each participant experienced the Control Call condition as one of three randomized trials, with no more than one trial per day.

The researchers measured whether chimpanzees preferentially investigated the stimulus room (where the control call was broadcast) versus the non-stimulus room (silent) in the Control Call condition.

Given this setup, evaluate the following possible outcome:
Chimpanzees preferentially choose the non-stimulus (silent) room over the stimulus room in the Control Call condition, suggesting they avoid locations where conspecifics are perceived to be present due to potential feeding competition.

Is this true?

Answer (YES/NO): NO